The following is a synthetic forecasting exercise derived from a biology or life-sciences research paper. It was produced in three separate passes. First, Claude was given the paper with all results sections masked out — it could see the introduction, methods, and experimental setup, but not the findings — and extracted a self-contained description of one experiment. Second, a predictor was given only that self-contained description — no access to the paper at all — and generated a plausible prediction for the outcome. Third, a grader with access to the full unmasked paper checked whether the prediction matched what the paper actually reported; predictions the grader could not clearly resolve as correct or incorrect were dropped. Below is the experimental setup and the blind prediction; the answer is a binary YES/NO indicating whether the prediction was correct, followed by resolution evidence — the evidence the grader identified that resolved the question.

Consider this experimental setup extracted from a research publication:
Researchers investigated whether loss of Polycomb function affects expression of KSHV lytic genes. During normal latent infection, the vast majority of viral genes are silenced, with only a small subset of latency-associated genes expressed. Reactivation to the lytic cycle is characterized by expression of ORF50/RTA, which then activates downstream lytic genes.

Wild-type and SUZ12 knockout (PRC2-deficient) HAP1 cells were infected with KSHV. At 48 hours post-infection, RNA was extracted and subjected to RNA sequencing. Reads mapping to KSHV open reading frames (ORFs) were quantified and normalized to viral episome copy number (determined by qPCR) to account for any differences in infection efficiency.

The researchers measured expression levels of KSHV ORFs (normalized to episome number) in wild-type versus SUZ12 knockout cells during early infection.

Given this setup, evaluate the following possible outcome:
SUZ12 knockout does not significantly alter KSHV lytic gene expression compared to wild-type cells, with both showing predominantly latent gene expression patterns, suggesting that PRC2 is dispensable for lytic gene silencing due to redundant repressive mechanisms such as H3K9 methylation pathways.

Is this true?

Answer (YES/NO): NO